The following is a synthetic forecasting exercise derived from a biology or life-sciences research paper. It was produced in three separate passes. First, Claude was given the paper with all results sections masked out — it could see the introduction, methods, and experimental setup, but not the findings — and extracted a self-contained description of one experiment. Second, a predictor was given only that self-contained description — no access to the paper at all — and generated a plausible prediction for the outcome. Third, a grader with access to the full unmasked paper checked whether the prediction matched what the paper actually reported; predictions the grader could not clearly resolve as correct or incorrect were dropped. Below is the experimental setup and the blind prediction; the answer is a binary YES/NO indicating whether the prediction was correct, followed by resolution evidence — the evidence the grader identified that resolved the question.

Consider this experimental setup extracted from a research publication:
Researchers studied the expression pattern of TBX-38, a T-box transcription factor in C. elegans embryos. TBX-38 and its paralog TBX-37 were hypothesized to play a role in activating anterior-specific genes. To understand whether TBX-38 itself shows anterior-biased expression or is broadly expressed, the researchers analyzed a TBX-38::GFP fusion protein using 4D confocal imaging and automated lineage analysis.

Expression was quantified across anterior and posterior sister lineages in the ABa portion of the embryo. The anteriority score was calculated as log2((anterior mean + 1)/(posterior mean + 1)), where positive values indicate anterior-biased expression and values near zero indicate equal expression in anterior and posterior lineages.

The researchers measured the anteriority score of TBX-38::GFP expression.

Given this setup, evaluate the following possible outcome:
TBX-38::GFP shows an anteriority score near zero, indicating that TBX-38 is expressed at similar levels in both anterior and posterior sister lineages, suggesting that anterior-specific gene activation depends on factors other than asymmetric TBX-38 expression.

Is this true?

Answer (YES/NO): YES